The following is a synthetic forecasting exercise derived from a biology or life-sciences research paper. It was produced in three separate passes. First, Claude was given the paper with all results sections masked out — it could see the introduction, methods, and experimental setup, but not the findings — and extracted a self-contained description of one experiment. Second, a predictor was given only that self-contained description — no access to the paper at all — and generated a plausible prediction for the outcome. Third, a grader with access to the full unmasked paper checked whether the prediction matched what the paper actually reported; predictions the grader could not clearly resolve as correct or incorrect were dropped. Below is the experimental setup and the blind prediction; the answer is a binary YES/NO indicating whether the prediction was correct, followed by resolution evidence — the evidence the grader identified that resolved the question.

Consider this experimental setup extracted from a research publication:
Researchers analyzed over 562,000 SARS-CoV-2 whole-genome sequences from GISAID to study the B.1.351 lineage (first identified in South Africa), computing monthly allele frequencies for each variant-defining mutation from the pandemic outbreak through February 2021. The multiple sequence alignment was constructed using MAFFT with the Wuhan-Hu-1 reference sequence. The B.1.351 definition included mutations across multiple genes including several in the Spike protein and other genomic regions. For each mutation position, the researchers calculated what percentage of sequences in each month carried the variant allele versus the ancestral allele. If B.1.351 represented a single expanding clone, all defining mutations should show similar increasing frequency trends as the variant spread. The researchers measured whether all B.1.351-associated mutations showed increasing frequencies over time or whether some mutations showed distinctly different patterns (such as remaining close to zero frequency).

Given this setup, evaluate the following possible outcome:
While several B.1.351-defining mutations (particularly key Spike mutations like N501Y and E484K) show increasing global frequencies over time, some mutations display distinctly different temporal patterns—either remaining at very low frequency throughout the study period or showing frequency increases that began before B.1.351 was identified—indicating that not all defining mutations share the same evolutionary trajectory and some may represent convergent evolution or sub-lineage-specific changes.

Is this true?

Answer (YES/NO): YES